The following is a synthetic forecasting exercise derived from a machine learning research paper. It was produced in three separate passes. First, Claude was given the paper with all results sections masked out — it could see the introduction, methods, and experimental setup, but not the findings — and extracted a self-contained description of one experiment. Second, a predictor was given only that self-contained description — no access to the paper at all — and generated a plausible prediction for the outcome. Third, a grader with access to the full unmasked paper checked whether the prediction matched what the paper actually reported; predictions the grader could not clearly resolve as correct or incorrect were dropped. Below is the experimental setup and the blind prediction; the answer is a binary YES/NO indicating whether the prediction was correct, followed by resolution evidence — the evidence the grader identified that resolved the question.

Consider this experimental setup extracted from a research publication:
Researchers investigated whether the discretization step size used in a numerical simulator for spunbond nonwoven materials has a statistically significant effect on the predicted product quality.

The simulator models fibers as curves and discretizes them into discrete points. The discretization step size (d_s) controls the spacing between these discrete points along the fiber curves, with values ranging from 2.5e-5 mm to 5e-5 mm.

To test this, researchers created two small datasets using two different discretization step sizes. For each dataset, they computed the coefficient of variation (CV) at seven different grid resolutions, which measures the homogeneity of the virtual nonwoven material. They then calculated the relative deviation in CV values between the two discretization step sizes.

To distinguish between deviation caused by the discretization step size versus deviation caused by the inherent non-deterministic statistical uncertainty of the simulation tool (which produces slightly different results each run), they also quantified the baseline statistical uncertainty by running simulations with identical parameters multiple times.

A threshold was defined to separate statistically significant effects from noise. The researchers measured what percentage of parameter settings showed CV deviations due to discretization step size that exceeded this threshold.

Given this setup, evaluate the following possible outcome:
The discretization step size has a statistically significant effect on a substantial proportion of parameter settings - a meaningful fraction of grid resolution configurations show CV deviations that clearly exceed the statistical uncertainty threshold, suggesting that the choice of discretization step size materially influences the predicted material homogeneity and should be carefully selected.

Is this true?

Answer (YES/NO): NO